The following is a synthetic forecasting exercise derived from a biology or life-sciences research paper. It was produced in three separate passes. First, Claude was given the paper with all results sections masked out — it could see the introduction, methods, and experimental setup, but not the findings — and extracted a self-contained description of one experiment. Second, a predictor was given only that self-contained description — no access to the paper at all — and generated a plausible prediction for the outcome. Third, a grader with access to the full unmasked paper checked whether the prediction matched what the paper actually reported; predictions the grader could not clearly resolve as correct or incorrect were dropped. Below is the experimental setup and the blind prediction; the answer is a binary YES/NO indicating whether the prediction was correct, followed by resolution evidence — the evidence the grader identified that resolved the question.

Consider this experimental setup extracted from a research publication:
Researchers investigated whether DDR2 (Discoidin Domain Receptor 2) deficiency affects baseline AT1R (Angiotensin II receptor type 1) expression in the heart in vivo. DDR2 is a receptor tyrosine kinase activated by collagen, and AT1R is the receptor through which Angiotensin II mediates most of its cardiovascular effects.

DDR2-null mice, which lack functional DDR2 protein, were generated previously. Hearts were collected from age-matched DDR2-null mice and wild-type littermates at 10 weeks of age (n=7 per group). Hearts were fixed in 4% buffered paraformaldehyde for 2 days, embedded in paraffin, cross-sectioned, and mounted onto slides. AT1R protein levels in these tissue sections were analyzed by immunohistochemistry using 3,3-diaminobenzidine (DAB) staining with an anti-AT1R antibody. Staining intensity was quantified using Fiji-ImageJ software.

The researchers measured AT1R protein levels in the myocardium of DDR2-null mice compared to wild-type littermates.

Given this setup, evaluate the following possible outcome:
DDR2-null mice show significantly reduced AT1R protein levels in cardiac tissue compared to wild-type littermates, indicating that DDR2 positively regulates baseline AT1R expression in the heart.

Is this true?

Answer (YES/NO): YES